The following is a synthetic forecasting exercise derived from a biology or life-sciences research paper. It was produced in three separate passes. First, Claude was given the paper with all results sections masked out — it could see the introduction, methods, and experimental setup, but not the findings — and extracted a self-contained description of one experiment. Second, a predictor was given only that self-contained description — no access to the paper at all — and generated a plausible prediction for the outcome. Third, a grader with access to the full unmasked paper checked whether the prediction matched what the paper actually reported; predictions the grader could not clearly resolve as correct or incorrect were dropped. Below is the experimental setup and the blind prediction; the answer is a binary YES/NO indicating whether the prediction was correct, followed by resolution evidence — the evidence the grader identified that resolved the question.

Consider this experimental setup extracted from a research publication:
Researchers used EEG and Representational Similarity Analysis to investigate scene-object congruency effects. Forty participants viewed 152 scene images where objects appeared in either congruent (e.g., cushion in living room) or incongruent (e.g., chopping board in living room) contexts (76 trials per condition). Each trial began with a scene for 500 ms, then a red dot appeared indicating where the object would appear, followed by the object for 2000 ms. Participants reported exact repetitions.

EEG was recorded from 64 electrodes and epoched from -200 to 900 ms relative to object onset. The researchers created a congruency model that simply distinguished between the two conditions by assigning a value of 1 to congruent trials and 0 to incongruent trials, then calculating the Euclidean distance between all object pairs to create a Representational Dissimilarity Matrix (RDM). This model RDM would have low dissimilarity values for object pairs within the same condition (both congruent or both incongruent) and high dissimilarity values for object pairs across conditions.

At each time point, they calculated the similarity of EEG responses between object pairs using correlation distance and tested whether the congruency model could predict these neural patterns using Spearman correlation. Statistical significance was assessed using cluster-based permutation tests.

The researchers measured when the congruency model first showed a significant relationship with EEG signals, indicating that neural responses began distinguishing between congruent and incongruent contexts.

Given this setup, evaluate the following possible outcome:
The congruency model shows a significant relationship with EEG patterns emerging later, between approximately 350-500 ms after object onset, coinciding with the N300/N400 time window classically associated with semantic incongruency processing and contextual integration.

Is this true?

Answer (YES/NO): NO